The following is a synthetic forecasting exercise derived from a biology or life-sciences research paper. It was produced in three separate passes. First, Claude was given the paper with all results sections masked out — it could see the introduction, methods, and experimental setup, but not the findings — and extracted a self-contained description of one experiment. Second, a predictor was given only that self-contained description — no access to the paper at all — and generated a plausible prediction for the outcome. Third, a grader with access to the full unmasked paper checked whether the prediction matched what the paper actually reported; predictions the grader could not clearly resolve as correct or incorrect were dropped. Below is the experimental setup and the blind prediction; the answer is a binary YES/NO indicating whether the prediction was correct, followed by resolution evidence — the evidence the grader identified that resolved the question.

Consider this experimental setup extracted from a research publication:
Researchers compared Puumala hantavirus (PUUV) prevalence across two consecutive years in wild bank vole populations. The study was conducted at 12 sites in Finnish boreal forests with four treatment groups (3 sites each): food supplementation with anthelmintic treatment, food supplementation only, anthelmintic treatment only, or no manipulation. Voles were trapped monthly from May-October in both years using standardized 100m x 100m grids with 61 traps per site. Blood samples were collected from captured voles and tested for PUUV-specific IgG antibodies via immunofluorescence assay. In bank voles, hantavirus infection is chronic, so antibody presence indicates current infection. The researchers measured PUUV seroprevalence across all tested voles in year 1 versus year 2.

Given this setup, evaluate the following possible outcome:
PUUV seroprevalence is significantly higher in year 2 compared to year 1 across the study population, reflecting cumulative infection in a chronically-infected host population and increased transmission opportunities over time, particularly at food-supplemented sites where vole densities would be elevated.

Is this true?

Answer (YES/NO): NO